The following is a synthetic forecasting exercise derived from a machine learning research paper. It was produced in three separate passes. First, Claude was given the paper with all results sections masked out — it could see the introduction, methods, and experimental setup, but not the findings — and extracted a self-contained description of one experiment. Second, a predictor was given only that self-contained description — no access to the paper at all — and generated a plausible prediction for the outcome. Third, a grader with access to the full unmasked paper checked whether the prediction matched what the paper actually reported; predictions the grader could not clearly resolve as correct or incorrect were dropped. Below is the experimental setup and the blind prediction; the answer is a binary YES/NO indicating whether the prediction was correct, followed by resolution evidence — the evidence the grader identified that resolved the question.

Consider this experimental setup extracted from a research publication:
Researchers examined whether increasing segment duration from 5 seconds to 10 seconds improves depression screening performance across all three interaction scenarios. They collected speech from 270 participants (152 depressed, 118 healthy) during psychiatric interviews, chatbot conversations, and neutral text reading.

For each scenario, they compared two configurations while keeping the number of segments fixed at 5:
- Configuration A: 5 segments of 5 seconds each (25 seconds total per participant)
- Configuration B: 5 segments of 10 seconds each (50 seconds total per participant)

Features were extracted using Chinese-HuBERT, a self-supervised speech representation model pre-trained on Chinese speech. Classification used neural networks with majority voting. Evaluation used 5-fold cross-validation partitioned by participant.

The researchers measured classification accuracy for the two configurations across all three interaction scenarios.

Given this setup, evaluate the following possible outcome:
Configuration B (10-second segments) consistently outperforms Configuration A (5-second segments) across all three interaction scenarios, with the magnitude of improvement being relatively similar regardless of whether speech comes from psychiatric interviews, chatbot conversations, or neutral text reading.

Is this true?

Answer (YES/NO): NO